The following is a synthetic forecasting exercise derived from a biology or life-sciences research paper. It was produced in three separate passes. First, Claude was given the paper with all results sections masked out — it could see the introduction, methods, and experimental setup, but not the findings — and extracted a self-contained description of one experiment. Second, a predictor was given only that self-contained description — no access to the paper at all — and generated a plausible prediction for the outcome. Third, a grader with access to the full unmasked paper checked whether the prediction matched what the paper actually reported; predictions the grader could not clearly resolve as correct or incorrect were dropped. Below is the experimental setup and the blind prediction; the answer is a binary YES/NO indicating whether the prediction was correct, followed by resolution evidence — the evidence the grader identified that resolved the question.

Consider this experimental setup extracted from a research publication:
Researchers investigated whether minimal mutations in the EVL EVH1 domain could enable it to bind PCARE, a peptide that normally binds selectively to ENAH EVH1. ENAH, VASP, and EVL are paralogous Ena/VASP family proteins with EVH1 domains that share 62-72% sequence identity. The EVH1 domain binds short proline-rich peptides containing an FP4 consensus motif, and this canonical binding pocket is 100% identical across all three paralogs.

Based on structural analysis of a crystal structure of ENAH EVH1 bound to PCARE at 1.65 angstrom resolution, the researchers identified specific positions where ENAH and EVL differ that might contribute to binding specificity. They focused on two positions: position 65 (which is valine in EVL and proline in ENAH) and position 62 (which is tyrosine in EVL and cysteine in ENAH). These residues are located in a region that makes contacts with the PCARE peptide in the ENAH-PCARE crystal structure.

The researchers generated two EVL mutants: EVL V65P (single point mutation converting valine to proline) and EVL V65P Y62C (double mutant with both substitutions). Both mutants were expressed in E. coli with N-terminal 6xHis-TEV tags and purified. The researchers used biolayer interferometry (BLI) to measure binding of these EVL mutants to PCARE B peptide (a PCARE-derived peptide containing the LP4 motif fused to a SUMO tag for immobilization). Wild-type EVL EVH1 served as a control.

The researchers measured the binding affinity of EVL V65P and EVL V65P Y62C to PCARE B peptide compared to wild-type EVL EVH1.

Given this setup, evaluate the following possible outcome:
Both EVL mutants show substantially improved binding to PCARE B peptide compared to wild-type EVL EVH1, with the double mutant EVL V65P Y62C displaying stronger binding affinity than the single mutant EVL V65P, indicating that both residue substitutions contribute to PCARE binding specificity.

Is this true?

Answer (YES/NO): NO